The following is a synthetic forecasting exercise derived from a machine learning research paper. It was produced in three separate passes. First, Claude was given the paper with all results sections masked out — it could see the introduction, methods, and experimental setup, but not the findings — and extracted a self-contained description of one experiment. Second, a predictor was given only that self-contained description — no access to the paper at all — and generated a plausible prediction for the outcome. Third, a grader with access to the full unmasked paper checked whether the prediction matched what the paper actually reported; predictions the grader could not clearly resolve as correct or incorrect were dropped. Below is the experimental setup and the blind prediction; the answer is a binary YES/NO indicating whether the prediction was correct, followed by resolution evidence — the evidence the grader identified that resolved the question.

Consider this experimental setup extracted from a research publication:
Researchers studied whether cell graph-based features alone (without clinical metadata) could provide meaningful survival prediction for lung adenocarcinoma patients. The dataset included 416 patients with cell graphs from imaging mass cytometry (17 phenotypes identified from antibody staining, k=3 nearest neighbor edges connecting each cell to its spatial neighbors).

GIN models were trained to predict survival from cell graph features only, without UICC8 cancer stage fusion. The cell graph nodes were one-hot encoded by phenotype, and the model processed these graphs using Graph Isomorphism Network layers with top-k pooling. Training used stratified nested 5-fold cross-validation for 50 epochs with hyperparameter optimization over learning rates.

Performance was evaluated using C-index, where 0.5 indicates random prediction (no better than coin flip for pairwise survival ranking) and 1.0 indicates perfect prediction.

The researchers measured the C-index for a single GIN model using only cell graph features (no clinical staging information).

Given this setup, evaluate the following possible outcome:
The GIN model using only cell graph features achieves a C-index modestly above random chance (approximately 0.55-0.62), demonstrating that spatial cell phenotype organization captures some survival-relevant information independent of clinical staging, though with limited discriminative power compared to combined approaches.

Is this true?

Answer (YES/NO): NO